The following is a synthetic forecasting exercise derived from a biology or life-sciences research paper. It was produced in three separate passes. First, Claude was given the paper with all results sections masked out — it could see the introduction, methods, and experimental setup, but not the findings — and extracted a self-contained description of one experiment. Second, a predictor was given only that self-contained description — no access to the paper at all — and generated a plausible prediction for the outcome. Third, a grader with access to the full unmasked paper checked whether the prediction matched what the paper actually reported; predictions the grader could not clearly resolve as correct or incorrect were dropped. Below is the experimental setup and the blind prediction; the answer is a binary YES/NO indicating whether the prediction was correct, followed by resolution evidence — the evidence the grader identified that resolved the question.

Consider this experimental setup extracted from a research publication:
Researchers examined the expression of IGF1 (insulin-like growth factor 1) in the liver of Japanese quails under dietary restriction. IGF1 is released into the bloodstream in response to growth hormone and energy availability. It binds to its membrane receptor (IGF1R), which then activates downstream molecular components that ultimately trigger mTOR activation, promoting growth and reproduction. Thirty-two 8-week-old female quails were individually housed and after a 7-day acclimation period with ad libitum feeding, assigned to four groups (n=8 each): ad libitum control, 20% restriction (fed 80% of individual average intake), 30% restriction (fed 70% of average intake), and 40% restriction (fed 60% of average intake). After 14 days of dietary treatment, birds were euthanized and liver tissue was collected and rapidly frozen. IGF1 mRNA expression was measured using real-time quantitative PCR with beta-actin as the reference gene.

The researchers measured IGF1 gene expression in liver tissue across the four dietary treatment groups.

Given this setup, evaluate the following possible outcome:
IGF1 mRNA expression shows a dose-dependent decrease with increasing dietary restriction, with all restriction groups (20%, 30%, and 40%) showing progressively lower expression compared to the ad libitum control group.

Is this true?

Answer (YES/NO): NO